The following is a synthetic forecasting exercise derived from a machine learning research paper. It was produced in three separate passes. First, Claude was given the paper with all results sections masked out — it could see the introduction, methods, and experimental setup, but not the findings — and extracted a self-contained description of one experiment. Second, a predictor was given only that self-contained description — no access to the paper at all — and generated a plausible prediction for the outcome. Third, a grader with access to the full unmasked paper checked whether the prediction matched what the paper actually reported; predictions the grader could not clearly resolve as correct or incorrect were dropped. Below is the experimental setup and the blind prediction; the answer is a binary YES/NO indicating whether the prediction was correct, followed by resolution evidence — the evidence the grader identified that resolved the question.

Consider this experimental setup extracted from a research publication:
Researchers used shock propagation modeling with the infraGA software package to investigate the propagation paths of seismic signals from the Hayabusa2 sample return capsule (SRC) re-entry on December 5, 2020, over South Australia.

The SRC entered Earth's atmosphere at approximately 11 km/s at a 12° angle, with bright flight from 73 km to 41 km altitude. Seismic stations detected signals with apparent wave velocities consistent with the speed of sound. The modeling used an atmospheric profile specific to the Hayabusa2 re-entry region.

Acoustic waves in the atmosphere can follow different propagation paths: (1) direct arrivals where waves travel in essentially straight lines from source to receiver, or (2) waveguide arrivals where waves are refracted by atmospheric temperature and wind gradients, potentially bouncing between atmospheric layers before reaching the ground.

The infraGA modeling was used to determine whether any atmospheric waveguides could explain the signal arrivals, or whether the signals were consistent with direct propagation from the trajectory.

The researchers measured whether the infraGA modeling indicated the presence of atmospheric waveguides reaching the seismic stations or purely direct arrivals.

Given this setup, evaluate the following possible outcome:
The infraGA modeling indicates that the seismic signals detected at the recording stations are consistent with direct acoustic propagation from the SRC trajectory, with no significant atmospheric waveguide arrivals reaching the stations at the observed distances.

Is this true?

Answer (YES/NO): YES